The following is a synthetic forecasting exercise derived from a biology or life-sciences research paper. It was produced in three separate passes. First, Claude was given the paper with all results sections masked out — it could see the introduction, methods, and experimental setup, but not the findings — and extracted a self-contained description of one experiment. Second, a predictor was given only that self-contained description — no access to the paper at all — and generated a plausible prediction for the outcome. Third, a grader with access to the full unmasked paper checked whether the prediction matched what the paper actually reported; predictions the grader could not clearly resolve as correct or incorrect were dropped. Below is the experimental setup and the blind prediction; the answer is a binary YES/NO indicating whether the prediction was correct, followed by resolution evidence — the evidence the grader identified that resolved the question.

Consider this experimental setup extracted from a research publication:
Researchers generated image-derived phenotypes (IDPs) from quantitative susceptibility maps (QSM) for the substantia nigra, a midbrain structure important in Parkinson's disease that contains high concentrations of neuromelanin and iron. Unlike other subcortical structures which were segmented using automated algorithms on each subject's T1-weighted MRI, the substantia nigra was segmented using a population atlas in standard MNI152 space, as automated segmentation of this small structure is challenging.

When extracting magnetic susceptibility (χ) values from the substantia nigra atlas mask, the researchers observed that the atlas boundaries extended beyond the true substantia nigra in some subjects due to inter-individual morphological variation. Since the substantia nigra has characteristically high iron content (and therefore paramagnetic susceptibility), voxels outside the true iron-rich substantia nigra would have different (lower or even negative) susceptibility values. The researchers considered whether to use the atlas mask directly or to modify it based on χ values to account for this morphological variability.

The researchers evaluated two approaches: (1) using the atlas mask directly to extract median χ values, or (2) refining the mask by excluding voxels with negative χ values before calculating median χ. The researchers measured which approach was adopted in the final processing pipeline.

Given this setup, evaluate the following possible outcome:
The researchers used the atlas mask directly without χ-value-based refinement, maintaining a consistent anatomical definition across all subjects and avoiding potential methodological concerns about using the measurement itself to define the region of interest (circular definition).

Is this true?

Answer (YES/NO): NO